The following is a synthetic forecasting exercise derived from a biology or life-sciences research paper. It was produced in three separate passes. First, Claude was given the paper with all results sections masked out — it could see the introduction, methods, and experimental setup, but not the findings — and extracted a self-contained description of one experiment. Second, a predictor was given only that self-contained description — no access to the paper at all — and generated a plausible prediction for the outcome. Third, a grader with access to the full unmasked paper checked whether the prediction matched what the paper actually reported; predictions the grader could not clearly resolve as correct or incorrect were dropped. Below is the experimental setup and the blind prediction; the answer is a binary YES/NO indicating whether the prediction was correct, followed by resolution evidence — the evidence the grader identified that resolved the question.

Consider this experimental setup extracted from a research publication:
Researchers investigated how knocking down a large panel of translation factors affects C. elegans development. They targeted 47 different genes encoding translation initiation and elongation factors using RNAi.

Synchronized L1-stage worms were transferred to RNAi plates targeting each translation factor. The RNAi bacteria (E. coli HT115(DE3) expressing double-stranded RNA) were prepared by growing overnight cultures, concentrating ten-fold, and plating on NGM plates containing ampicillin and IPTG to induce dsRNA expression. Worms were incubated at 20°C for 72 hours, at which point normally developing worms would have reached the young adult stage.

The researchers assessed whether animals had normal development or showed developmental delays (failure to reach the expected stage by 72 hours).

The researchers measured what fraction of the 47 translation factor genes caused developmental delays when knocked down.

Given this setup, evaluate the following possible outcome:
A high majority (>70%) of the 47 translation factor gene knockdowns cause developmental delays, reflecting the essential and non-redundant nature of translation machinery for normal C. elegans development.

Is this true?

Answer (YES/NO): NO